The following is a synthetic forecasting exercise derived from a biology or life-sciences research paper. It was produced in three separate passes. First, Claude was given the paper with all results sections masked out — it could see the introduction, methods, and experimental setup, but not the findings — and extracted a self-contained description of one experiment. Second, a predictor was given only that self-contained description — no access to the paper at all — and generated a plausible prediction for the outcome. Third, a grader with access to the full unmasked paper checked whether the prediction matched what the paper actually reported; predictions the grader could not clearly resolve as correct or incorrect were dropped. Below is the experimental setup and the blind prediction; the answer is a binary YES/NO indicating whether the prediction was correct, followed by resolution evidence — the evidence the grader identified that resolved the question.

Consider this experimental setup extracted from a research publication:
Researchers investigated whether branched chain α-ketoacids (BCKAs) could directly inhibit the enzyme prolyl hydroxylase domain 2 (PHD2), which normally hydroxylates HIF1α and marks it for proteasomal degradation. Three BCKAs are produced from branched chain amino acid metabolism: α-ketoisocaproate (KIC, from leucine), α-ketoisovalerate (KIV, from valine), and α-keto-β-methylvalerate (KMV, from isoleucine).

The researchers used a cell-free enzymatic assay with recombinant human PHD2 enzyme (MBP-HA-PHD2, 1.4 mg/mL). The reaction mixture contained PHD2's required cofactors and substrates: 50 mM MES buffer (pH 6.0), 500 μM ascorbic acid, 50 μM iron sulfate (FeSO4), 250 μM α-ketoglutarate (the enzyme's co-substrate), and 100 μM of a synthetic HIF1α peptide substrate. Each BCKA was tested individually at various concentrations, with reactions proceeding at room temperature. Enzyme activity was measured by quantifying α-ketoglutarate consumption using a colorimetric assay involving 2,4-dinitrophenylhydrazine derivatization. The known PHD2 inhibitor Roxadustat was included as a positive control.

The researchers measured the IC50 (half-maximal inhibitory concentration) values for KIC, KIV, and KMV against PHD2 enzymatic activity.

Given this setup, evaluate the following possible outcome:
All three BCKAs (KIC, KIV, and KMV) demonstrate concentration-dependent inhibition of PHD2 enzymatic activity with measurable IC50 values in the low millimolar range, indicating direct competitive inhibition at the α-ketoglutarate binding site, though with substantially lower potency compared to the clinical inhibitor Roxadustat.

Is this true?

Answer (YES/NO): NO